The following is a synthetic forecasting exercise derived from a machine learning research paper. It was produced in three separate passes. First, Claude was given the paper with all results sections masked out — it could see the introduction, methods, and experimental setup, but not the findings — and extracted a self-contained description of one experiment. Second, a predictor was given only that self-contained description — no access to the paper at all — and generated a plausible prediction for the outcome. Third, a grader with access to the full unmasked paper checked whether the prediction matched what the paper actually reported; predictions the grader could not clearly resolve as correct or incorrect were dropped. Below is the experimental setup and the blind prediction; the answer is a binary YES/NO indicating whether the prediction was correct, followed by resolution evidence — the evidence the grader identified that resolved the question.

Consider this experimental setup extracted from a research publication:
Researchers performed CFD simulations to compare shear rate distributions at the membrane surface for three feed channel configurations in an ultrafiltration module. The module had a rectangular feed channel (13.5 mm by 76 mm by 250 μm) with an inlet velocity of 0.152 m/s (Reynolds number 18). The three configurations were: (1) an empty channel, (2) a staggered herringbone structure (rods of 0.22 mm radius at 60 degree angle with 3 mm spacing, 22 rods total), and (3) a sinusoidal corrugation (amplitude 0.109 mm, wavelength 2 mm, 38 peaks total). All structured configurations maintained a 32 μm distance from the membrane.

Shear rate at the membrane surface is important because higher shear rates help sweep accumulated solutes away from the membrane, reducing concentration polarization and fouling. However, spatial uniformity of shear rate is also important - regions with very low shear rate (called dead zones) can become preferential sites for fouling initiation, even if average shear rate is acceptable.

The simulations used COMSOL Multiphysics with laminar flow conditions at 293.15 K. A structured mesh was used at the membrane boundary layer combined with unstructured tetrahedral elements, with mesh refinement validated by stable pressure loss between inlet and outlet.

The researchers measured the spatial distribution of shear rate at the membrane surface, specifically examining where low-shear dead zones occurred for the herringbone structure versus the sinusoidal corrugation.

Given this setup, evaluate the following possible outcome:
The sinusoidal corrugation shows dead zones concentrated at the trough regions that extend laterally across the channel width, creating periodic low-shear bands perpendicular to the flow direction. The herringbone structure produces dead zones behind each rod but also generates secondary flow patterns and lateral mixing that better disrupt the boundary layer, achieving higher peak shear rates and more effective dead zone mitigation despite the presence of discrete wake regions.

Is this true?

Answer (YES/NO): NO